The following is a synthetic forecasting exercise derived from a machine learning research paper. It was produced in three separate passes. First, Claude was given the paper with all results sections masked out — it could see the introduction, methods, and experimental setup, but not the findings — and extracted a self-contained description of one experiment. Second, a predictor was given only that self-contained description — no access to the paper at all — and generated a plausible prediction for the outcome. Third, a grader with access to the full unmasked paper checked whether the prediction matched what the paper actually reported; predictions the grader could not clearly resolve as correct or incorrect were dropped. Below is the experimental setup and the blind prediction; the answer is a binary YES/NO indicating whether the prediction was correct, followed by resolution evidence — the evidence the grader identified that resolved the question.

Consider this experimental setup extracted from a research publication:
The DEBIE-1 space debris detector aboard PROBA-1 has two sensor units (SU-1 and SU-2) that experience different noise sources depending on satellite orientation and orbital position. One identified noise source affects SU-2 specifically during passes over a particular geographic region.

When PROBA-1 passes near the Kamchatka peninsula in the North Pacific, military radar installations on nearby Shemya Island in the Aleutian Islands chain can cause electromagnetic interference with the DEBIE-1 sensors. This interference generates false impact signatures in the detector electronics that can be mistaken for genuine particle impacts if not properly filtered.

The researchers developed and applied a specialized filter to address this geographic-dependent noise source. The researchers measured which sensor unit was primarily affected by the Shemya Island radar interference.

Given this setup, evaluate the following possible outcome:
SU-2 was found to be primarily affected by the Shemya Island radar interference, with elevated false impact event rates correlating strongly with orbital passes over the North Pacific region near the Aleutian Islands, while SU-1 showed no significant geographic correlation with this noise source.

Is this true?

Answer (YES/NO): YES